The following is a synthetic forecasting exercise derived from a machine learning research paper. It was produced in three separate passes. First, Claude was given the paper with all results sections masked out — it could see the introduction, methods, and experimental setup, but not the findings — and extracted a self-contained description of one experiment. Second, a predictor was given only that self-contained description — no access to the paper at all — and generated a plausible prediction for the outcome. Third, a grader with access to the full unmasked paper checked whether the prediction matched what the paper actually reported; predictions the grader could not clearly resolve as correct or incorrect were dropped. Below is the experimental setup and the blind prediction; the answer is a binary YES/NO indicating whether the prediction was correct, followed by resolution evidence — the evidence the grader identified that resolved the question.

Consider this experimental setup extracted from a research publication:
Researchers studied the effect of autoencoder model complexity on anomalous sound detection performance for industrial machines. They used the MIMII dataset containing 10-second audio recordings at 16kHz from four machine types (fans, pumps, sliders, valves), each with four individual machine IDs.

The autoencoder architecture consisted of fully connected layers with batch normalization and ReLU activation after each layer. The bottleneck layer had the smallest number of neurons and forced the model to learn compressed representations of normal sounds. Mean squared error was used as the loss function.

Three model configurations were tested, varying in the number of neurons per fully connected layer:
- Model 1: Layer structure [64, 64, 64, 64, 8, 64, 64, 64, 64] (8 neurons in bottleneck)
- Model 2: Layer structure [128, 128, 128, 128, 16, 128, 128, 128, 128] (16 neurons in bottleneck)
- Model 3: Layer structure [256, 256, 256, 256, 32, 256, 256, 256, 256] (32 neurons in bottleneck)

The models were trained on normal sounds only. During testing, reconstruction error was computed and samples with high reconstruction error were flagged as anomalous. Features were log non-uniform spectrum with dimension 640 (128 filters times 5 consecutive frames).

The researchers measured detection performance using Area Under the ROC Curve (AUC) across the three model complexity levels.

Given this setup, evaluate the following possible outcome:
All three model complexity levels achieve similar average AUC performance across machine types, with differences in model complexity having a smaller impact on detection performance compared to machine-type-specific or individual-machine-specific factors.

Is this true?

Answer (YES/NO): NO